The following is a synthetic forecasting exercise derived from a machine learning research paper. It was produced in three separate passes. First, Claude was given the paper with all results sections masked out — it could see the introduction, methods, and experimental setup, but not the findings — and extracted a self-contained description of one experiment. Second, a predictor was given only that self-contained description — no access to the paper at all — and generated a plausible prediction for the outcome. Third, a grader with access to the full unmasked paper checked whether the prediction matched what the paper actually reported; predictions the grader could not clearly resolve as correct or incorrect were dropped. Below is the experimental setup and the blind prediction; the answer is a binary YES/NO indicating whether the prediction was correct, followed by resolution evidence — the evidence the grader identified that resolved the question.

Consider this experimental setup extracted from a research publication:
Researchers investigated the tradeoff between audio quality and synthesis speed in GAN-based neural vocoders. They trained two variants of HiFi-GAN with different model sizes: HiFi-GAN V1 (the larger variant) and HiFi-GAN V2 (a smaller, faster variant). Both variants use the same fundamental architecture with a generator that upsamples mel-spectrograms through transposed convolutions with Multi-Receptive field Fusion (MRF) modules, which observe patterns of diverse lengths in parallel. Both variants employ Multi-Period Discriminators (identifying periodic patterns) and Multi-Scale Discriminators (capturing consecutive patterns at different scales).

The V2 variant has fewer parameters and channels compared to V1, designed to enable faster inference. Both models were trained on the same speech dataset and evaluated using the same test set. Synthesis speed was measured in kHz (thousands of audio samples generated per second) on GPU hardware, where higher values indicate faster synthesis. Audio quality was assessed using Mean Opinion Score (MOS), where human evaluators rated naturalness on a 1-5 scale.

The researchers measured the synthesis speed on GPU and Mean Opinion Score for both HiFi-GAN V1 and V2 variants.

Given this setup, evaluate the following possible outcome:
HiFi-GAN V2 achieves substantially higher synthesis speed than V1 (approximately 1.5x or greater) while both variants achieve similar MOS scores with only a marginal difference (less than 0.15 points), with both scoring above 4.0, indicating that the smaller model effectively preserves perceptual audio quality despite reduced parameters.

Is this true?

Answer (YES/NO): YES